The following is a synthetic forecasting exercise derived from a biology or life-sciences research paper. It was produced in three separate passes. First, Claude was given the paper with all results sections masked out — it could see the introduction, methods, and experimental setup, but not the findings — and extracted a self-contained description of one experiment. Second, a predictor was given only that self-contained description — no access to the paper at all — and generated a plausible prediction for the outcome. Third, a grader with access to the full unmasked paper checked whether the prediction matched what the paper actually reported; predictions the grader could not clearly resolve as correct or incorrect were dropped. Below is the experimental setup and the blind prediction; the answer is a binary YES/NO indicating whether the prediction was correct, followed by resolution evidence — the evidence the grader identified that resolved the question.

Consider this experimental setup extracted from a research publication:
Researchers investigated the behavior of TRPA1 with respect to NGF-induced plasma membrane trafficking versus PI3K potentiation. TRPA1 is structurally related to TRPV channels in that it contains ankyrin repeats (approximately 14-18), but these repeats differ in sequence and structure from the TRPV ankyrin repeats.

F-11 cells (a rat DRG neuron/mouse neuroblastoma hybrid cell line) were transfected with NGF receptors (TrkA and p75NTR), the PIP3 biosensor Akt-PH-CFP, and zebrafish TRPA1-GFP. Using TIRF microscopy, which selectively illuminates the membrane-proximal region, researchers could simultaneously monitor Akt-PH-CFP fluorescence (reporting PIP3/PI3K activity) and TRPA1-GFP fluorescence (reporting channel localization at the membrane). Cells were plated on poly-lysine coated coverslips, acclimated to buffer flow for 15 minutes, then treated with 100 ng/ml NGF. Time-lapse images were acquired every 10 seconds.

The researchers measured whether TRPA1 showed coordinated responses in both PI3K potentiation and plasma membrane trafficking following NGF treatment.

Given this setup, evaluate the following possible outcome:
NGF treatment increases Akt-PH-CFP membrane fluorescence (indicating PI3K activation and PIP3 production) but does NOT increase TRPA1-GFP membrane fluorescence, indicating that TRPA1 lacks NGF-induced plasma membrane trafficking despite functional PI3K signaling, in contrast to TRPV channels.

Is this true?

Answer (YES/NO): NO